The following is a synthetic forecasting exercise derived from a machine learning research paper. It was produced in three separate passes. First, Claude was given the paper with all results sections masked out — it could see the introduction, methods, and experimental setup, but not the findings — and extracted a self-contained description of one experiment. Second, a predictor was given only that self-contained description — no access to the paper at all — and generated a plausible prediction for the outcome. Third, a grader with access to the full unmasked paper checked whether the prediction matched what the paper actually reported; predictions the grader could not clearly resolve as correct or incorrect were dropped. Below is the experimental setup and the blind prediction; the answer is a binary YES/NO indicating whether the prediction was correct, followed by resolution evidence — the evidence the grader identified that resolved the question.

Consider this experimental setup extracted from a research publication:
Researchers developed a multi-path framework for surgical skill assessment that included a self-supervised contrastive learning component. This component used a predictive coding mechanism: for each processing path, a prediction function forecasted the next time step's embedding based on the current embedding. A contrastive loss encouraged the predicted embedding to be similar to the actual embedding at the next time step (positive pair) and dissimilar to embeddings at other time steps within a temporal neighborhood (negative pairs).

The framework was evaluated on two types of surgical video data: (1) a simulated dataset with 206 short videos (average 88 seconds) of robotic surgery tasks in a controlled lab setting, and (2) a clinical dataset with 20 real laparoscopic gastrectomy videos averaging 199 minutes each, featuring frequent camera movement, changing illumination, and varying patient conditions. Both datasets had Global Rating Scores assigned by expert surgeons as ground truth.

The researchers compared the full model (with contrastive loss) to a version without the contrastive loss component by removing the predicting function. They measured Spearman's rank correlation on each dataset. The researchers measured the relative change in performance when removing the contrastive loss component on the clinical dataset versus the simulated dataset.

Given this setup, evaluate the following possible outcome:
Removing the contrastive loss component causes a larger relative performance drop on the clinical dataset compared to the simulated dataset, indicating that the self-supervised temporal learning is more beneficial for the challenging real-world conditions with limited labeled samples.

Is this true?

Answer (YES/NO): YES